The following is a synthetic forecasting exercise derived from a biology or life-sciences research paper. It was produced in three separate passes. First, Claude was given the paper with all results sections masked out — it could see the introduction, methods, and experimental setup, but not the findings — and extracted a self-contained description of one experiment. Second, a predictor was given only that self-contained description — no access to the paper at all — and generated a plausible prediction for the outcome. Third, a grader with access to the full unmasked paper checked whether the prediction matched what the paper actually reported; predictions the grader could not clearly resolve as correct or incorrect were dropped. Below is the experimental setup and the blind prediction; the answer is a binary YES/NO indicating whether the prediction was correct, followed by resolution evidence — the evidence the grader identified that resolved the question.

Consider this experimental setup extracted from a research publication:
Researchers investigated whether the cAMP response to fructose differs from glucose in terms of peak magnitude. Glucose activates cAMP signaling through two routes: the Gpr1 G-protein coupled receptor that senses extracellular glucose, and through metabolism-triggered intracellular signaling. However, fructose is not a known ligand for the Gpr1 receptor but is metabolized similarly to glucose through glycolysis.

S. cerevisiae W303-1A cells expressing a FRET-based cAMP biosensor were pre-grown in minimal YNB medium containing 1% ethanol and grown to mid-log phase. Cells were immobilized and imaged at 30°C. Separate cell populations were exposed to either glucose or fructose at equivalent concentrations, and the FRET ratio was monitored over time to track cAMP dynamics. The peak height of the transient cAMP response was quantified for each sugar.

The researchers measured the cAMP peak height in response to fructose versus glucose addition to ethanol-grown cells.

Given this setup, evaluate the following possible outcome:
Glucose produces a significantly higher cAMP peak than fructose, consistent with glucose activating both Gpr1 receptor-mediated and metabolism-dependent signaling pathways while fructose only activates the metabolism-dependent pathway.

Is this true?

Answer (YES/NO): YES